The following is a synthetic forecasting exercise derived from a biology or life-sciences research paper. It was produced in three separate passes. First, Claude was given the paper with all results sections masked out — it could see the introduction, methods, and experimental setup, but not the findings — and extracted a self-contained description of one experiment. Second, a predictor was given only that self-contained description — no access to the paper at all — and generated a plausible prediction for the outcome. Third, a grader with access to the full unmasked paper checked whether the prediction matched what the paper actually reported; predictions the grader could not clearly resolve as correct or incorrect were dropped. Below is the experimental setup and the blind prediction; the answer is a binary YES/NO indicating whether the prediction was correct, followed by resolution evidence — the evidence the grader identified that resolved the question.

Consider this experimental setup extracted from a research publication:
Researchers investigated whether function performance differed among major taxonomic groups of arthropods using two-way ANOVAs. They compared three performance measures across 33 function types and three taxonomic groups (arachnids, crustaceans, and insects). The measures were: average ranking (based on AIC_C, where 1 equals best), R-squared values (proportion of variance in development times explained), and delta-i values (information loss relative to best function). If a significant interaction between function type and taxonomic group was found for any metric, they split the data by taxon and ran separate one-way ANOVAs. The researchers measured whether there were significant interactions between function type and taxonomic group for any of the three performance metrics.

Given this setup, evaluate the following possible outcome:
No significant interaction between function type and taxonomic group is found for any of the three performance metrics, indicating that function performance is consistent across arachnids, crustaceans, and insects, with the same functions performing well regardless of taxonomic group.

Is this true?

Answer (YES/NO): NO